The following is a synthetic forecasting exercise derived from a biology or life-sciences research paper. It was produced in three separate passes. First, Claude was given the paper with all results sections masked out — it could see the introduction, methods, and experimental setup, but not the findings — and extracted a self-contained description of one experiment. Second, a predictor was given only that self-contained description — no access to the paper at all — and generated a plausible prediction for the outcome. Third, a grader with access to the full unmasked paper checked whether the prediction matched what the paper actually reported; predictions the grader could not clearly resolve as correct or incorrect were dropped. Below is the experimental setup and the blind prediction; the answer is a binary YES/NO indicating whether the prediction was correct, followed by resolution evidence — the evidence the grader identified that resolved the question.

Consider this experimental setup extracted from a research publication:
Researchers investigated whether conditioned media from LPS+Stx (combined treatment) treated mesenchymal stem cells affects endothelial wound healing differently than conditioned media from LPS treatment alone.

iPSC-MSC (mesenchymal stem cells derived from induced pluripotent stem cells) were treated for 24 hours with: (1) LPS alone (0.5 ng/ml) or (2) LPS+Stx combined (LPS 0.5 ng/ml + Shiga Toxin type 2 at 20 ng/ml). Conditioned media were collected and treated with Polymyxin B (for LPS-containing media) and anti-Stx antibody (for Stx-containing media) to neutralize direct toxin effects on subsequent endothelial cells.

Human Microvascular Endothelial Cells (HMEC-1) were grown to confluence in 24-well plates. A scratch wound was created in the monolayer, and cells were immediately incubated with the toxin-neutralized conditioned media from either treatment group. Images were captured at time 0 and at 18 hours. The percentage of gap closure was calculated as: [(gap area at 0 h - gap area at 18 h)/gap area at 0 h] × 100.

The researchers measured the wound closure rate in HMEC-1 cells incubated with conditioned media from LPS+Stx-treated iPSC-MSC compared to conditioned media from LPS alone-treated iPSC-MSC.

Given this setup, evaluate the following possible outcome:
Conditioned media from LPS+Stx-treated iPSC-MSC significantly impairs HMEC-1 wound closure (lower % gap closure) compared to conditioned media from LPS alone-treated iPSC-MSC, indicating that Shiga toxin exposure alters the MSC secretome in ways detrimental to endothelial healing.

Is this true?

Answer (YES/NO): YES